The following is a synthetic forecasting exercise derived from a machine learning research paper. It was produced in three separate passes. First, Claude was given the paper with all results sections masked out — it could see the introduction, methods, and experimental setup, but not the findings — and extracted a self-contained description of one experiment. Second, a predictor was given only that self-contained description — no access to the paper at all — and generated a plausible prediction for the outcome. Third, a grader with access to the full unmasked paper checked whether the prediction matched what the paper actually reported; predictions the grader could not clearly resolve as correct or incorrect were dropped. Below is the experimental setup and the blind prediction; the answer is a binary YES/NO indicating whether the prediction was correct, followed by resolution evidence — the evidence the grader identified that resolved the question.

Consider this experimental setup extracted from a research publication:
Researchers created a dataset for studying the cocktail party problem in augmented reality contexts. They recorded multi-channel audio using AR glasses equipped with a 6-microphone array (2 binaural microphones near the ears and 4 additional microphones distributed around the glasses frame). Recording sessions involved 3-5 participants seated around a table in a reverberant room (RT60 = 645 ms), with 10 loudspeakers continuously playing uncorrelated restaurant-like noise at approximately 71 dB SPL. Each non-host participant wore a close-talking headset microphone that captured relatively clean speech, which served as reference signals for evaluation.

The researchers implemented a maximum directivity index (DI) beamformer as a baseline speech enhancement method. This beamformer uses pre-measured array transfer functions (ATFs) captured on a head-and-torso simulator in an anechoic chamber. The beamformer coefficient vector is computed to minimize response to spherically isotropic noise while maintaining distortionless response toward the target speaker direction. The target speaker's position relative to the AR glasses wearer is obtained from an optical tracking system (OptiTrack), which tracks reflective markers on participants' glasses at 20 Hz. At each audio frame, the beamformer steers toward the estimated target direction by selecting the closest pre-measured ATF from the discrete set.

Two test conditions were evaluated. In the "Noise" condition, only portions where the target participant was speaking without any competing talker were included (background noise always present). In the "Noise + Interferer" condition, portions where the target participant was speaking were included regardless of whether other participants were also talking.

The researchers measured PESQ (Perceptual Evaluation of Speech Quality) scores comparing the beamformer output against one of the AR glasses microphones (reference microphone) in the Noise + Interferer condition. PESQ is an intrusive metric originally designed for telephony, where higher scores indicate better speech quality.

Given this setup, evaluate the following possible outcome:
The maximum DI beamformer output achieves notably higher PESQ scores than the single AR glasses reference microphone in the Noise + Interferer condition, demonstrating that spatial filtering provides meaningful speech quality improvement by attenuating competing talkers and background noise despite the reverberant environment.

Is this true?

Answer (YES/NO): NO